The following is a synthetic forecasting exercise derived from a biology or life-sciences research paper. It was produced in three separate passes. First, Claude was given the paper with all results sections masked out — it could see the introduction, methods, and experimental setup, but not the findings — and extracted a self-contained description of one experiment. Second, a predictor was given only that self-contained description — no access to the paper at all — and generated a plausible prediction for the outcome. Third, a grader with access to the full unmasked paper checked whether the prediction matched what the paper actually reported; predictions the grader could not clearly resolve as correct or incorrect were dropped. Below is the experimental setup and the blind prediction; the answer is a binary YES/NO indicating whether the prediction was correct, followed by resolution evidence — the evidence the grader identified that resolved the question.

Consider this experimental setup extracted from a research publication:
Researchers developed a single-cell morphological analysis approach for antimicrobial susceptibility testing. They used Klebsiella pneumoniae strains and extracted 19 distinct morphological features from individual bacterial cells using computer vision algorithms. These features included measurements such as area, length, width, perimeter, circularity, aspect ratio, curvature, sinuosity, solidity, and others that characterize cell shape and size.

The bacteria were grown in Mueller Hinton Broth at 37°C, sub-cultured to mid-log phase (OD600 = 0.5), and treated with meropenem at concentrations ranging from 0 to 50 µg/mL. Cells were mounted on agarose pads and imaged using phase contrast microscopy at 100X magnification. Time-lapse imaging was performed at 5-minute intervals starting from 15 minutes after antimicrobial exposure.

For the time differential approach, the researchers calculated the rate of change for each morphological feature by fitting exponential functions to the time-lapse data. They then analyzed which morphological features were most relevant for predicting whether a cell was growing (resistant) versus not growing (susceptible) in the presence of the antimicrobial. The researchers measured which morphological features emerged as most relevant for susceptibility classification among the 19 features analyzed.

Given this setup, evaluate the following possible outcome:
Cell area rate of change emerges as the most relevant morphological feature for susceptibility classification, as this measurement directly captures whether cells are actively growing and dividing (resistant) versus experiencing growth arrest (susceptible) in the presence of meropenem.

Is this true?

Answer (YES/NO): NO